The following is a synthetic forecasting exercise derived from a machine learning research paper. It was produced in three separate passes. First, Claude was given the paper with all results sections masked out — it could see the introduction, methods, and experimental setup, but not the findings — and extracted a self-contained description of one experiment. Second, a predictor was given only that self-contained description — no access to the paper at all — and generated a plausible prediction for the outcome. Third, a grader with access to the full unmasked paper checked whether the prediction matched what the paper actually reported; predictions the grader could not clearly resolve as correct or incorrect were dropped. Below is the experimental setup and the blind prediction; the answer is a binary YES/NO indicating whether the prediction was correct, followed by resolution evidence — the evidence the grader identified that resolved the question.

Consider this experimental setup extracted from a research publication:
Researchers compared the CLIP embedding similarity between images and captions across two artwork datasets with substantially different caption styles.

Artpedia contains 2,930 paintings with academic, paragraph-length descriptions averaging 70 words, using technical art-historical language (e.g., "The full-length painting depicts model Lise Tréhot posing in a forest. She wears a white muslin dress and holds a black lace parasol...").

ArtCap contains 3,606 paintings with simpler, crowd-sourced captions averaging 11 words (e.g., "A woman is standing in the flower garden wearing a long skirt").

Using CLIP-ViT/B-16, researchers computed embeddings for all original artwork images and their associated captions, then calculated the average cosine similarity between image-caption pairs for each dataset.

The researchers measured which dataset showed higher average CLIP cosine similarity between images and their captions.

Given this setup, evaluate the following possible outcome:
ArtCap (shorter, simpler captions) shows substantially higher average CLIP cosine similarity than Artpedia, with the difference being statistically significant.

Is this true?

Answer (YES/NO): NO